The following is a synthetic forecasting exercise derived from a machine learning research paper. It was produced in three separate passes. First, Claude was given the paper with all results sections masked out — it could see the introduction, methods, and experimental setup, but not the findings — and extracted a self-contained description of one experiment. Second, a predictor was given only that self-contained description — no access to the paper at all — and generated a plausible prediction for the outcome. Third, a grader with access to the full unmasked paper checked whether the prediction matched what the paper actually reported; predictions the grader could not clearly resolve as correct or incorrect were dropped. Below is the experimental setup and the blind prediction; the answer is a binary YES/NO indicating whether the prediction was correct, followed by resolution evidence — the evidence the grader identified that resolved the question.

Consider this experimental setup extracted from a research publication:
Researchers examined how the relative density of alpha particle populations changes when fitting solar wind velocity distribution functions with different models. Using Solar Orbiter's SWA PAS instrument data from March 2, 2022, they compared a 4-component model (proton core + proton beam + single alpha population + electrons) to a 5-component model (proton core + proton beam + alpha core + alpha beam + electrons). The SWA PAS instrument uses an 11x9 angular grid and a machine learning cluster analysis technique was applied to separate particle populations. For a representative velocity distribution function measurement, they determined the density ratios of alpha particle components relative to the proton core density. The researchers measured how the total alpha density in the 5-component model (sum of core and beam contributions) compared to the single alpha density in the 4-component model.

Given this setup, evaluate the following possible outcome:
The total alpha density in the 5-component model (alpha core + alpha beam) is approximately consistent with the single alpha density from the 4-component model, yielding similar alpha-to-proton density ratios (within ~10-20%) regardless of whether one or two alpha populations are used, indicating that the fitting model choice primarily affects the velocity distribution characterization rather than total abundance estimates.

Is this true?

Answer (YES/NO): YES